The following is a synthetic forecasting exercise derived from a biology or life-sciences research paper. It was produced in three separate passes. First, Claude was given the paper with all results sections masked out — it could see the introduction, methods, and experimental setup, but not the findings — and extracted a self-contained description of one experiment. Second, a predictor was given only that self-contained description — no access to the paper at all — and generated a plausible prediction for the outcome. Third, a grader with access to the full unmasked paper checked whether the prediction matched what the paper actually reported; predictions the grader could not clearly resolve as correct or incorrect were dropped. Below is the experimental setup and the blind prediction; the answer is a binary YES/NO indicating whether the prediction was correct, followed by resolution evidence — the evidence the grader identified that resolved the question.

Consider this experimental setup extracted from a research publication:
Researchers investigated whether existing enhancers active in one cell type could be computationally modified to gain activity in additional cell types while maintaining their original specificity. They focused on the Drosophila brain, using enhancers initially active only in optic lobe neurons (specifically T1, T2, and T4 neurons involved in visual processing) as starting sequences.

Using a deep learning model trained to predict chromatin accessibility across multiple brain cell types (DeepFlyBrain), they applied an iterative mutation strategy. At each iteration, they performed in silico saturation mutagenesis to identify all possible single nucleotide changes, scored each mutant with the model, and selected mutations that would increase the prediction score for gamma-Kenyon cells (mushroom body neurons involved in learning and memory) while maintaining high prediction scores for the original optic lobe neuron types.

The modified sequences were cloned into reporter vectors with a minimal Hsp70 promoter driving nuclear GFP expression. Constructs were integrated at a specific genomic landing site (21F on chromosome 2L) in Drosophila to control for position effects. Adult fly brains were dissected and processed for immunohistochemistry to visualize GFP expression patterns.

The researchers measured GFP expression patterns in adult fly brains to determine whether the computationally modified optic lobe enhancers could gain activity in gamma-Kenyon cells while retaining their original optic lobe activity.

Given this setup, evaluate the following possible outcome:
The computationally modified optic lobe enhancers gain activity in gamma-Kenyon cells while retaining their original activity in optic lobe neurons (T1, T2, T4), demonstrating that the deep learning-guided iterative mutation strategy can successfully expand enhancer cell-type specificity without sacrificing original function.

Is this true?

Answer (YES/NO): YES